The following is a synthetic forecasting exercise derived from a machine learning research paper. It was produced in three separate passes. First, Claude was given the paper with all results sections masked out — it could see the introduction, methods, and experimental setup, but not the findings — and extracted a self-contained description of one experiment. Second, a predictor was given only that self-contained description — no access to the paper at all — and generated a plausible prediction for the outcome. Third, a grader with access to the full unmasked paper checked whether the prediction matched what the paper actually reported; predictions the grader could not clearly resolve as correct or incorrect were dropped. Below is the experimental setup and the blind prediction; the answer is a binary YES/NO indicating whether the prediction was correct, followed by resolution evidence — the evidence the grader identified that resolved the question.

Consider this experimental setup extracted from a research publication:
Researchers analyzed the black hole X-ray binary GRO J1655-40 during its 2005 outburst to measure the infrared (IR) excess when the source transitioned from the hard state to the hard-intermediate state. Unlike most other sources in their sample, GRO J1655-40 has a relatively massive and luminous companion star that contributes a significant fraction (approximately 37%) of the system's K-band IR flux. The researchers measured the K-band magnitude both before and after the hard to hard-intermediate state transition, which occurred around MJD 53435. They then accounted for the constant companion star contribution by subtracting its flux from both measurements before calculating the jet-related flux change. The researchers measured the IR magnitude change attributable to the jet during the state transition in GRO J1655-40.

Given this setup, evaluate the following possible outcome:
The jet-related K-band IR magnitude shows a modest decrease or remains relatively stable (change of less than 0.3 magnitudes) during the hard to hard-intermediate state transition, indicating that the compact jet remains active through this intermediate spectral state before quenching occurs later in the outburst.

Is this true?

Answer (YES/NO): YES